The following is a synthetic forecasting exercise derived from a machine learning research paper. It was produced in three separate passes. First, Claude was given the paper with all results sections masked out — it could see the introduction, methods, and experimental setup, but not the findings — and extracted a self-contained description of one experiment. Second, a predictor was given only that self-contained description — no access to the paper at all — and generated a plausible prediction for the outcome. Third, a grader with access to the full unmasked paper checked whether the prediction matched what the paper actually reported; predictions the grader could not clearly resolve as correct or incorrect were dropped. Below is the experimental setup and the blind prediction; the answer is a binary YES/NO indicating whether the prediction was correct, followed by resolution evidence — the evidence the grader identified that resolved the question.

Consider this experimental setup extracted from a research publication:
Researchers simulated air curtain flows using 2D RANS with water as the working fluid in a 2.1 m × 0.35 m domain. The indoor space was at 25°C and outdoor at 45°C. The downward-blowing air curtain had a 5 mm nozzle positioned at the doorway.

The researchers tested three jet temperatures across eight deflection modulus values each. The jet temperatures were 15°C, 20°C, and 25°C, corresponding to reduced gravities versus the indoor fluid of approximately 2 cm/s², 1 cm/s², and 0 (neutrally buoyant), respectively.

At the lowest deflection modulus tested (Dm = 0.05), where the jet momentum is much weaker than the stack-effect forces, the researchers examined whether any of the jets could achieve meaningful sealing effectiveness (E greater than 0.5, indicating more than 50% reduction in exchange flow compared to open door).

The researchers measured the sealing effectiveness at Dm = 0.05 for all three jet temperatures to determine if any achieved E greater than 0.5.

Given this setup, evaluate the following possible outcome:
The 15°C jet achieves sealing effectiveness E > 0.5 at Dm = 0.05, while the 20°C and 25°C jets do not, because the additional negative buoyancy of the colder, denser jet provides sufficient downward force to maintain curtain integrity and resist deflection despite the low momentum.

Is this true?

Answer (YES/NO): NO